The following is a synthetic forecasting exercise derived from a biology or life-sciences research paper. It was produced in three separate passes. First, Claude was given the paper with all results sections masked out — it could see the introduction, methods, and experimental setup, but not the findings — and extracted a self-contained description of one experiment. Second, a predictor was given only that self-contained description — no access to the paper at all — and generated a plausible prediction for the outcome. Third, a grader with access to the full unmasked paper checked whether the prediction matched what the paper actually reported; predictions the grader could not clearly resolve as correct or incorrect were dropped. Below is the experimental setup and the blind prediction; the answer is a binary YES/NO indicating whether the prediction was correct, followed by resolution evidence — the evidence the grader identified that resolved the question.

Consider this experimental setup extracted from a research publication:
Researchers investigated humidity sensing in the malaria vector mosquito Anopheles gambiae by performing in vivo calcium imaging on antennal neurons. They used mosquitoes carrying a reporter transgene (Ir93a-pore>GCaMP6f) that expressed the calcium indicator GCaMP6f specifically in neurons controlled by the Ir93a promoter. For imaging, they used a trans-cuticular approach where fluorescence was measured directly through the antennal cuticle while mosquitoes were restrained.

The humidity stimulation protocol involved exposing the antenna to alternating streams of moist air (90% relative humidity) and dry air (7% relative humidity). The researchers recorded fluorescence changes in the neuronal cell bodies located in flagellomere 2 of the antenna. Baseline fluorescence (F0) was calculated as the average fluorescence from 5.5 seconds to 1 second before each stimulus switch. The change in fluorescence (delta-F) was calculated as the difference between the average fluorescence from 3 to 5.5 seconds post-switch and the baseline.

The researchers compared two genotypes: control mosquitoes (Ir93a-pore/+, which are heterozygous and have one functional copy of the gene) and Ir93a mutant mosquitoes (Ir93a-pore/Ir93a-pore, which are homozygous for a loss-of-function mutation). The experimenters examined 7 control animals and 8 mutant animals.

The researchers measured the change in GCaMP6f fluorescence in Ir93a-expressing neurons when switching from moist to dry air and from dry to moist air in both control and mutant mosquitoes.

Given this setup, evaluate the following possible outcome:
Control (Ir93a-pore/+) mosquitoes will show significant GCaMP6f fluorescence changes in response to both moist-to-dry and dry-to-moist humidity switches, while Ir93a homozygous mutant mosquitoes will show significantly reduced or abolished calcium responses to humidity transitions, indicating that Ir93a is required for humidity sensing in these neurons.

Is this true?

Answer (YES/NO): YES